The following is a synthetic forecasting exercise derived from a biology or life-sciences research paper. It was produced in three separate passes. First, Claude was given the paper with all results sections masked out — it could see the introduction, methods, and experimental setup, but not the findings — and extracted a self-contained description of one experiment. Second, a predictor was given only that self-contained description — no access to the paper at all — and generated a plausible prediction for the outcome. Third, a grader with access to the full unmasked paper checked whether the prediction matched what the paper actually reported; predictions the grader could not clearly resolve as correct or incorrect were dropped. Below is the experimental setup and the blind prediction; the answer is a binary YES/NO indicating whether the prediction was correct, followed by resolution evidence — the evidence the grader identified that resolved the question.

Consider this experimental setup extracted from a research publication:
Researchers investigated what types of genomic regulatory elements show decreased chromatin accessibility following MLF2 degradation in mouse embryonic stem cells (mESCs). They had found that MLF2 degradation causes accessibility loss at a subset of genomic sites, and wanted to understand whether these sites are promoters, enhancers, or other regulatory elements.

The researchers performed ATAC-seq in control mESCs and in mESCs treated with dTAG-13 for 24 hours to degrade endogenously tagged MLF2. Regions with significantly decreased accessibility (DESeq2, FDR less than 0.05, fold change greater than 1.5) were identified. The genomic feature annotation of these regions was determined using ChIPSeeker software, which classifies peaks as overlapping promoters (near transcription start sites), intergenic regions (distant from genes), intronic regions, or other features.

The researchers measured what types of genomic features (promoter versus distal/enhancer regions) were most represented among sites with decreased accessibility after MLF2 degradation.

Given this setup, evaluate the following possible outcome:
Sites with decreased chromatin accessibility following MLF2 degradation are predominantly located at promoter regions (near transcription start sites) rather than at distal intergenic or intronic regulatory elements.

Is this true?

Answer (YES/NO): NO